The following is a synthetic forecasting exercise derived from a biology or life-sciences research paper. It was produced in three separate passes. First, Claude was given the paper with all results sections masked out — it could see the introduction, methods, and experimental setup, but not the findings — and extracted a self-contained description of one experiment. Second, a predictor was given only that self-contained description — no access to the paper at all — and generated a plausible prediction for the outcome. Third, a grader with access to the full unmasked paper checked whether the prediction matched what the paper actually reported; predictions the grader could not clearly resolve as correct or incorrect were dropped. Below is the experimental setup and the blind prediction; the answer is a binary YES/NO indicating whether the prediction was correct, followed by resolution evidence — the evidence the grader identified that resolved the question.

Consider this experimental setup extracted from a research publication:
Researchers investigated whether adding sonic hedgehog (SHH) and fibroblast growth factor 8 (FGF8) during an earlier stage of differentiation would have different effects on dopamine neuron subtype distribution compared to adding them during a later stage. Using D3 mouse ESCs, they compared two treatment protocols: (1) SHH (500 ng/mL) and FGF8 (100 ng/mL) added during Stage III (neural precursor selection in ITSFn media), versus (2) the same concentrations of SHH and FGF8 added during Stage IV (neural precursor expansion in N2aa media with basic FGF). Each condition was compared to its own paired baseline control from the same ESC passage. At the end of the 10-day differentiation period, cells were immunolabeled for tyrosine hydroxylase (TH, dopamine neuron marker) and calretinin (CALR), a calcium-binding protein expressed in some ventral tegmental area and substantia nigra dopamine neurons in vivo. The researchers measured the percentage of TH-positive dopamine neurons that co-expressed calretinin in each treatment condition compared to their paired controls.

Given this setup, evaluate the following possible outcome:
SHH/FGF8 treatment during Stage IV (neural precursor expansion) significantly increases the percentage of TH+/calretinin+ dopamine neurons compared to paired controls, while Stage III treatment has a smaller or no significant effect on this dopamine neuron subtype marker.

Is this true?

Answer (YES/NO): NO